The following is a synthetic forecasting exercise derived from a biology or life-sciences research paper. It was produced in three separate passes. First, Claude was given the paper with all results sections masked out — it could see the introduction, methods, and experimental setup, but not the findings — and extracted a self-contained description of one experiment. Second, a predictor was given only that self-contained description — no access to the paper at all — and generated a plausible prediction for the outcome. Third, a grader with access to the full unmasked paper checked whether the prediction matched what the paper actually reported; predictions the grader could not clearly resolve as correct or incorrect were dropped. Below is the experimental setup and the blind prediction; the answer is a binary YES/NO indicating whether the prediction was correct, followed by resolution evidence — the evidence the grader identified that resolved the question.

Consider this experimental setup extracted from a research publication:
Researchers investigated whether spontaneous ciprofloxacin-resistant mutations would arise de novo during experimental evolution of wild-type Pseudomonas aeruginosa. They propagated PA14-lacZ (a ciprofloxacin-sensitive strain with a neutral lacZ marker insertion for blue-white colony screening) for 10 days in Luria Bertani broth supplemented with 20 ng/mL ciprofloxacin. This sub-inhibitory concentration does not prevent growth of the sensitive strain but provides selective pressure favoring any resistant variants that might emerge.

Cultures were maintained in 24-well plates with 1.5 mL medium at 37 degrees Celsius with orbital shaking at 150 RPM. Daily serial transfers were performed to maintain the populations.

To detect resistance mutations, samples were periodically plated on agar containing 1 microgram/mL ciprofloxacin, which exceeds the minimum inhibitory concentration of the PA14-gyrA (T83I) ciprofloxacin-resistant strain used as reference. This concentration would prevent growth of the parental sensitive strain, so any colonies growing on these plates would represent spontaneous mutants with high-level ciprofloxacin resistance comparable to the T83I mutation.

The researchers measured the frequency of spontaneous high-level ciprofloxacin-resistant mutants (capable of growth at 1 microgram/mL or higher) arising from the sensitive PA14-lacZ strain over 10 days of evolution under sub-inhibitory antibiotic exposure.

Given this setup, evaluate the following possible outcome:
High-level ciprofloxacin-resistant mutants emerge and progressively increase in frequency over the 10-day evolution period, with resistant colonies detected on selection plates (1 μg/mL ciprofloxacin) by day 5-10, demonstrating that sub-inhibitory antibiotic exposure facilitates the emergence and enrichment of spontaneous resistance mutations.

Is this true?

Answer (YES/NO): NO